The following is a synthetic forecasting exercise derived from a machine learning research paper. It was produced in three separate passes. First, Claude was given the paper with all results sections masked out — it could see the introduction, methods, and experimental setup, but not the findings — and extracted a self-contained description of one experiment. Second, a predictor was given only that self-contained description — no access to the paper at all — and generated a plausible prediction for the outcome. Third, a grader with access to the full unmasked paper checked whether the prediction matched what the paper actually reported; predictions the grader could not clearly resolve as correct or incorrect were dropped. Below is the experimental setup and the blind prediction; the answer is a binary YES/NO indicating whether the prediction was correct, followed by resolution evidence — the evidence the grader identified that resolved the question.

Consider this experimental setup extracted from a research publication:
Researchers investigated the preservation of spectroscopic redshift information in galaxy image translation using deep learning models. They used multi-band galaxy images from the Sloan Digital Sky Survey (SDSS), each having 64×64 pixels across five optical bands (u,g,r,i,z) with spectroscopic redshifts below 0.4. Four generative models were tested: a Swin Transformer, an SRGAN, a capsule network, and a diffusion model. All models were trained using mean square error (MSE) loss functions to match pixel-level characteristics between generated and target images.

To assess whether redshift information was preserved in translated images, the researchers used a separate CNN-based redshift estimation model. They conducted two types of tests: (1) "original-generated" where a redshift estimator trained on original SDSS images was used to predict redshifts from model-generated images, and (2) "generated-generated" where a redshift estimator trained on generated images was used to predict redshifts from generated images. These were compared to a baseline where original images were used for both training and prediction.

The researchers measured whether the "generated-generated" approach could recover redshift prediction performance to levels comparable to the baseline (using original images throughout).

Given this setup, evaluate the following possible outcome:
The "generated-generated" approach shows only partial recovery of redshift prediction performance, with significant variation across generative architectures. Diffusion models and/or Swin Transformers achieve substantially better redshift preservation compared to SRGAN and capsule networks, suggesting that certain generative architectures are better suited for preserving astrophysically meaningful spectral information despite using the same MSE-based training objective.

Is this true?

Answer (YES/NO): YES